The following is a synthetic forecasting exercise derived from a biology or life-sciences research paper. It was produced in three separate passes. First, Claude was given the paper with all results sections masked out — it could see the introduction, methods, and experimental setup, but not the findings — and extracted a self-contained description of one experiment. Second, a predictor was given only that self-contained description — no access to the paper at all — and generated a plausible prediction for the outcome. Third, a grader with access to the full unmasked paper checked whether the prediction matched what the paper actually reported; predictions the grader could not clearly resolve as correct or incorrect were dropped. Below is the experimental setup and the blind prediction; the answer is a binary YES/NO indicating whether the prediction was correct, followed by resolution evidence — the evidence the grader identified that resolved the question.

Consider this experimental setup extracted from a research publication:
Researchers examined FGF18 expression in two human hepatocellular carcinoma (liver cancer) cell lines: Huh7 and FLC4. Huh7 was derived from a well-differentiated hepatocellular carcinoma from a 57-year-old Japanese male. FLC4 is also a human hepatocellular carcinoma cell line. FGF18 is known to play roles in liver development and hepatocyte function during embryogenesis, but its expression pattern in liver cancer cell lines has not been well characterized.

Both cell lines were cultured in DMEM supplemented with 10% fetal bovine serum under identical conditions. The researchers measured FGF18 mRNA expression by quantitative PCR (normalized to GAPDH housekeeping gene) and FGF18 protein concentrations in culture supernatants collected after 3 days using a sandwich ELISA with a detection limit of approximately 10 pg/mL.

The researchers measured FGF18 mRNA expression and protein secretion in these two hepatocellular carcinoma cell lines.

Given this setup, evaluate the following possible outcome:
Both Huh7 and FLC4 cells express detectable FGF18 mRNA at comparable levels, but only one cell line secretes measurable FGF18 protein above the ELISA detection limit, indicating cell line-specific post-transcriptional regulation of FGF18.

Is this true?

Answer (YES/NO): NO